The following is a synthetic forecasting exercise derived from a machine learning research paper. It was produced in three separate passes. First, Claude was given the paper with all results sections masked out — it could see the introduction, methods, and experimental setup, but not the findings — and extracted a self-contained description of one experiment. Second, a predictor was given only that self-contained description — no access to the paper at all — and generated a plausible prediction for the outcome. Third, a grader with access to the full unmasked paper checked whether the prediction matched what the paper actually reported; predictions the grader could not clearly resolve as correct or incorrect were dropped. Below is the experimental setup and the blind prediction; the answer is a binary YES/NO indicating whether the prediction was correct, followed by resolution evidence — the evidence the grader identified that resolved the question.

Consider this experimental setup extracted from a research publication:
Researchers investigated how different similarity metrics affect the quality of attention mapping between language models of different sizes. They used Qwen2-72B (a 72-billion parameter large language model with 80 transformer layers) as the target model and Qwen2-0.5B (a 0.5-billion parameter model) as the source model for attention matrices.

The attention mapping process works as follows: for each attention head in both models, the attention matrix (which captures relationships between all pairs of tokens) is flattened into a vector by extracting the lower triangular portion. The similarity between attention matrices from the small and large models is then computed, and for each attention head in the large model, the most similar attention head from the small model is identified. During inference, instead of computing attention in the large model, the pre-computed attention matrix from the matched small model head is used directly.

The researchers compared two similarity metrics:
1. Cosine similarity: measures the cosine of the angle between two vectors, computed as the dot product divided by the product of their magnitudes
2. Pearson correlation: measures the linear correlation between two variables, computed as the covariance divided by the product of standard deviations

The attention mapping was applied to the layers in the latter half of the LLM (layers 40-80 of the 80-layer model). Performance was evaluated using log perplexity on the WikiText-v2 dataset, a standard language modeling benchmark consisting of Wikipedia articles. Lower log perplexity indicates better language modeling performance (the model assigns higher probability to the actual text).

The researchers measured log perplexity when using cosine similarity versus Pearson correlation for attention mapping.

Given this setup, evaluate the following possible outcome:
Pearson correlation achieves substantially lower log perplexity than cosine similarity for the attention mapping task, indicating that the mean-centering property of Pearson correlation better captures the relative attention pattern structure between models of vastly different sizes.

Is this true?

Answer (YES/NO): NO